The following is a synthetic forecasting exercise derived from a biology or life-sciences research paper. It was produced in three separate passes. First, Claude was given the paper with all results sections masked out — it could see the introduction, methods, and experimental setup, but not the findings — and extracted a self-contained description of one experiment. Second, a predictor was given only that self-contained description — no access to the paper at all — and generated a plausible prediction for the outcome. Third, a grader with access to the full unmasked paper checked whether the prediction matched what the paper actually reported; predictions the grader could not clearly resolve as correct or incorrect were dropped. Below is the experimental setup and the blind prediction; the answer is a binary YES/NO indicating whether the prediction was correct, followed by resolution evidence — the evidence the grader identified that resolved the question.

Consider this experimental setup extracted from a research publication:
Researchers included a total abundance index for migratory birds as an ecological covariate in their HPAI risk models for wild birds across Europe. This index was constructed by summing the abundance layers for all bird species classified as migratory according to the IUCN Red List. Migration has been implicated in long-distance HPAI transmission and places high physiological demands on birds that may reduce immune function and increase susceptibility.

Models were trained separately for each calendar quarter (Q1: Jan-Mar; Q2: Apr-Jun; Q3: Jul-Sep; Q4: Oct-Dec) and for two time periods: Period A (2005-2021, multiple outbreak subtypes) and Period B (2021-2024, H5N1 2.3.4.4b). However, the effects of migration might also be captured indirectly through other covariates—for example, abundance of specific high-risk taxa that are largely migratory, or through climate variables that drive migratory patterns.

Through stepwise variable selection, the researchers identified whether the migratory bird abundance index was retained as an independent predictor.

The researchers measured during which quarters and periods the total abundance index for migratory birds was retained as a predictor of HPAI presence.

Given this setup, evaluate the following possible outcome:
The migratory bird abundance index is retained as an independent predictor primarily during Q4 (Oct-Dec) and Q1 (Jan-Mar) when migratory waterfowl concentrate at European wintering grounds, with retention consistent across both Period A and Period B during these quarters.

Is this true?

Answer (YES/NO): NO